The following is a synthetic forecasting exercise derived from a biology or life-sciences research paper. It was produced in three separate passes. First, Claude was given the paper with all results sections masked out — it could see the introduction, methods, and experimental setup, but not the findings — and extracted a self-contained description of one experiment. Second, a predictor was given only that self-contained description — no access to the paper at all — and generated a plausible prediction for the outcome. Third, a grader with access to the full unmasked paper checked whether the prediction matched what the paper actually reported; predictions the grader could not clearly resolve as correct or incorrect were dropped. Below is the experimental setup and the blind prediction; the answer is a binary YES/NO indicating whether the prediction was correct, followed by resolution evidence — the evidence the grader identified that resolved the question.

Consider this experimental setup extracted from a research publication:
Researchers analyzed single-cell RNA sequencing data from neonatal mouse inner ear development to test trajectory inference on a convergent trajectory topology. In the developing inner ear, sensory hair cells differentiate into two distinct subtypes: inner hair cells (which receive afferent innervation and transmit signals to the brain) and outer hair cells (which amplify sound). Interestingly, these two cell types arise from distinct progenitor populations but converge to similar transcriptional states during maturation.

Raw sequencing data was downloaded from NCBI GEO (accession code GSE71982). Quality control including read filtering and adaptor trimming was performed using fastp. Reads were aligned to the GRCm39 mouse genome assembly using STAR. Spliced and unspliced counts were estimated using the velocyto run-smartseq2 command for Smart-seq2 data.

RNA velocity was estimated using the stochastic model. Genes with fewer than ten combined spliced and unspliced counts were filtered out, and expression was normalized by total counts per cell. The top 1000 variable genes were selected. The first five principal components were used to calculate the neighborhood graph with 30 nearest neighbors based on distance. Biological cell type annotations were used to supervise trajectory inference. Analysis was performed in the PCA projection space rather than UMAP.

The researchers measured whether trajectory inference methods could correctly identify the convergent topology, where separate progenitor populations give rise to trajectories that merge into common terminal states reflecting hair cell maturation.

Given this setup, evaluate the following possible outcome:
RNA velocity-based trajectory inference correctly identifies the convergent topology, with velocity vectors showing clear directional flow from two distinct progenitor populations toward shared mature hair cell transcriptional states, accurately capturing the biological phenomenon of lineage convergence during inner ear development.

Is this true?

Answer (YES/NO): NO